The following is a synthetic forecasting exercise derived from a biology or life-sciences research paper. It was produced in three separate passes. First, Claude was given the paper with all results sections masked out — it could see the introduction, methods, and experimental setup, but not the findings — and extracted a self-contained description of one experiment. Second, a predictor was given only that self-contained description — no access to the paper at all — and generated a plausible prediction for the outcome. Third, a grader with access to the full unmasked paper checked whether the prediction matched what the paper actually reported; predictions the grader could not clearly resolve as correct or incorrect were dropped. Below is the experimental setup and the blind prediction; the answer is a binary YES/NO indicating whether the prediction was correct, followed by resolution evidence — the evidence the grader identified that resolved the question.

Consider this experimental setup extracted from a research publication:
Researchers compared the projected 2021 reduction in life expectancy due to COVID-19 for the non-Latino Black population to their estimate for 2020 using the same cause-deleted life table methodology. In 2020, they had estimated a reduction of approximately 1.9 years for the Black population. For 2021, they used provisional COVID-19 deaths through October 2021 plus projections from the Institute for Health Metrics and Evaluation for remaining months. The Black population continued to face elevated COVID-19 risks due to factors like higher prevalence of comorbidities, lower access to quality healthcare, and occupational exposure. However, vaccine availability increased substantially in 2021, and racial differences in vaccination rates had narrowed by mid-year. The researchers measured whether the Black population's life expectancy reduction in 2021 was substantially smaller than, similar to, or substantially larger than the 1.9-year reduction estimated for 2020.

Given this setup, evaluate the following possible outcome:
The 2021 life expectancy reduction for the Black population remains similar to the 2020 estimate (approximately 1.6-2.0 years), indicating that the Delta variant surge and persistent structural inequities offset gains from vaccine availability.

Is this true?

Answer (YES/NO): YES